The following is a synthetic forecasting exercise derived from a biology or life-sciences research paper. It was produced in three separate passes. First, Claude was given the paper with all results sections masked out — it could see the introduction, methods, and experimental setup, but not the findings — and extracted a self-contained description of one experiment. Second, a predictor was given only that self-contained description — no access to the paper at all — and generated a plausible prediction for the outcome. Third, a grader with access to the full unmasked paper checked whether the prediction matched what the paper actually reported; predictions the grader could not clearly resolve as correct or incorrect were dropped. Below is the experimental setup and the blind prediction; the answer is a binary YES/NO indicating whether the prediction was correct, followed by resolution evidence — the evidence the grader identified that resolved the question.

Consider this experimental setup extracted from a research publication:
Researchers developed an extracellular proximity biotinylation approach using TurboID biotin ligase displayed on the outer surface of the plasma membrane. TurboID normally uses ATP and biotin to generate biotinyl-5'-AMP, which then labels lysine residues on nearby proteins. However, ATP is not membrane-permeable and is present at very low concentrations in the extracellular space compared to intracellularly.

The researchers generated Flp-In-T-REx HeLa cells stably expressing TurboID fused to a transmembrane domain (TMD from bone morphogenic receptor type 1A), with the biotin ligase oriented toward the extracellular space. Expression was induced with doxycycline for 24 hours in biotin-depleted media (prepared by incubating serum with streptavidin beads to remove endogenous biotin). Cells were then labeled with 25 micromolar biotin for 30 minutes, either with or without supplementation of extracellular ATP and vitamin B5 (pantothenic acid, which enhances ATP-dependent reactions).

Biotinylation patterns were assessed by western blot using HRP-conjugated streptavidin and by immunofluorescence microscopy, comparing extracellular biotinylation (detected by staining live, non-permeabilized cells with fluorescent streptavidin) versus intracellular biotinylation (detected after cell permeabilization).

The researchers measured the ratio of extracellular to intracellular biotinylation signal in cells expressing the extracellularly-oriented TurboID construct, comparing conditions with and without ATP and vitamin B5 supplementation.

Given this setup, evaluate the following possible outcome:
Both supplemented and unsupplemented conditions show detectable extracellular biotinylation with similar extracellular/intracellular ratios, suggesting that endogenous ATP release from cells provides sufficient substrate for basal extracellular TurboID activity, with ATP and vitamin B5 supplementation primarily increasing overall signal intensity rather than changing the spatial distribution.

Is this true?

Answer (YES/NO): NO